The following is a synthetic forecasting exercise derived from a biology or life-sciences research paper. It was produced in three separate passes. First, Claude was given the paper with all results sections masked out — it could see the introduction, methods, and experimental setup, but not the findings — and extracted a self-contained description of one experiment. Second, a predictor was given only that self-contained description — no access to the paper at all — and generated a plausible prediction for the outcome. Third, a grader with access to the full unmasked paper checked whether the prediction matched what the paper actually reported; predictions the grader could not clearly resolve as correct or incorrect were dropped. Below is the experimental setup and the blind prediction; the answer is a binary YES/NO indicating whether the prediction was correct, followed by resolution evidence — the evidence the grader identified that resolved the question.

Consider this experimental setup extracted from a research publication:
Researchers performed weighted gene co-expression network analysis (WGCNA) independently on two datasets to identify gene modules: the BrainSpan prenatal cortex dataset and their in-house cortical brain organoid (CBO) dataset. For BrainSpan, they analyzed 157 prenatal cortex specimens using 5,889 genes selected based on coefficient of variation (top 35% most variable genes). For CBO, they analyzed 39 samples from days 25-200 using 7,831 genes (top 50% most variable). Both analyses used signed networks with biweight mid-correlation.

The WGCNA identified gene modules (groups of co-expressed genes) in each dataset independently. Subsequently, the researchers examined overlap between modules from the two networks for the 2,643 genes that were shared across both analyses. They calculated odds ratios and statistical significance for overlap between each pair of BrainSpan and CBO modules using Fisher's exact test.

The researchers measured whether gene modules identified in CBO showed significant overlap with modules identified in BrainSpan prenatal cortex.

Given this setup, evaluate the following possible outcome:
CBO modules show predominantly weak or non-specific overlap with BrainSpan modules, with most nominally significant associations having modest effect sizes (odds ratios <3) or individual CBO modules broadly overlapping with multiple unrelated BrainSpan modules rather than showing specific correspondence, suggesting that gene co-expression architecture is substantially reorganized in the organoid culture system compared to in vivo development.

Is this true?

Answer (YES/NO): NO